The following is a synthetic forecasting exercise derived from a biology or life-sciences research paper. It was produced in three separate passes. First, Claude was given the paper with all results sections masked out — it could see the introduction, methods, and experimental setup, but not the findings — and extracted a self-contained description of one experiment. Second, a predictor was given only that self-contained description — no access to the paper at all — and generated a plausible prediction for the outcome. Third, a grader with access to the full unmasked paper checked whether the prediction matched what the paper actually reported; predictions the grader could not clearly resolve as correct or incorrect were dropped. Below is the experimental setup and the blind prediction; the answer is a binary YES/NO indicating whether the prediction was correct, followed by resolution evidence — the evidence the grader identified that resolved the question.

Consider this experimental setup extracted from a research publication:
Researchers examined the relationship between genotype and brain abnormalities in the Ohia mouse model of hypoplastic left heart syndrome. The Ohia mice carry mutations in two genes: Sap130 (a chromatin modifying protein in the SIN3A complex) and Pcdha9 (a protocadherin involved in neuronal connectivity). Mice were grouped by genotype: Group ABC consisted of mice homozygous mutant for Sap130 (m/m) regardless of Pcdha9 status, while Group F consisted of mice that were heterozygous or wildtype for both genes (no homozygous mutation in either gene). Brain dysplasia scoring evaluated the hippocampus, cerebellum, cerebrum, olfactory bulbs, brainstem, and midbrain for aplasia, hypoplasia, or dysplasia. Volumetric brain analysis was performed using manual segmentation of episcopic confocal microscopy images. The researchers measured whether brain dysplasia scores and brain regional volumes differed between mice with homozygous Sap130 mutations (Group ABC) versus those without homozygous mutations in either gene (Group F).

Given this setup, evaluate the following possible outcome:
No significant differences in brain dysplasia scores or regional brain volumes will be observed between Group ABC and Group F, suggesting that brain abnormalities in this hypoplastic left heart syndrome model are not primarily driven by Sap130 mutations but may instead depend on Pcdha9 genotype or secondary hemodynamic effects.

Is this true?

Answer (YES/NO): NO